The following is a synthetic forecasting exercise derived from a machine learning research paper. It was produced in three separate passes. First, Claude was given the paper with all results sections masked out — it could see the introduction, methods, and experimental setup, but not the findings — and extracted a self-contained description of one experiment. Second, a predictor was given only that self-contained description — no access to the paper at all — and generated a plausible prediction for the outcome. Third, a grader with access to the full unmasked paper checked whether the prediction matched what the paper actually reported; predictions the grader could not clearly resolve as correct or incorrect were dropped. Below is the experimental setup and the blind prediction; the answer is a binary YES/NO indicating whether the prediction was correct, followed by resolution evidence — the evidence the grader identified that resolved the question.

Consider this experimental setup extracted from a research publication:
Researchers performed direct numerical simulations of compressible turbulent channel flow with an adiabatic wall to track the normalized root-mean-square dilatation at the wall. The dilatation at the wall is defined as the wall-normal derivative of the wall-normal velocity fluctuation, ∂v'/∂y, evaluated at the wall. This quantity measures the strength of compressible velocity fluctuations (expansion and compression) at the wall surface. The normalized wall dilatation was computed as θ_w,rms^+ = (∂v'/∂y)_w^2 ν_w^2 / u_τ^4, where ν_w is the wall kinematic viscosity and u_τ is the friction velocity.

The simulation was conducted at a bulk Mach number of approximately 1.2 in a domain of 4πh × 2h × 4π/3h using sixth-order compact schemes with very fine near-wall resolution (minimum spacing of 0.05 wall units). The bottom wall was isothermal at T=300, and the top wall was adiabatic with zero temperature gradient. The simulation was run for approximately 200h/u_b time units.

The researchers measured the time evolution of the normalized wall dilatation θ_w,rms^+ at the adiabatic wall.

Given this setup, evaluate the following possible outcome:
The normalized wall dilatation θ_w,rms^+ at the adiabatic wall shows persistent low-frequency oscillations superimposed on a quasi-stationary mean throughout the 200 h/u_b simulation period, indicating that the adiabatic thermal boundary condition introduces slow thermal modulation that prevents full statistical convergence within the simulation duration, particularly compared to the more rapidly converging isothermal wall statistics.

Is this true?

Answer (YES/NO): NO